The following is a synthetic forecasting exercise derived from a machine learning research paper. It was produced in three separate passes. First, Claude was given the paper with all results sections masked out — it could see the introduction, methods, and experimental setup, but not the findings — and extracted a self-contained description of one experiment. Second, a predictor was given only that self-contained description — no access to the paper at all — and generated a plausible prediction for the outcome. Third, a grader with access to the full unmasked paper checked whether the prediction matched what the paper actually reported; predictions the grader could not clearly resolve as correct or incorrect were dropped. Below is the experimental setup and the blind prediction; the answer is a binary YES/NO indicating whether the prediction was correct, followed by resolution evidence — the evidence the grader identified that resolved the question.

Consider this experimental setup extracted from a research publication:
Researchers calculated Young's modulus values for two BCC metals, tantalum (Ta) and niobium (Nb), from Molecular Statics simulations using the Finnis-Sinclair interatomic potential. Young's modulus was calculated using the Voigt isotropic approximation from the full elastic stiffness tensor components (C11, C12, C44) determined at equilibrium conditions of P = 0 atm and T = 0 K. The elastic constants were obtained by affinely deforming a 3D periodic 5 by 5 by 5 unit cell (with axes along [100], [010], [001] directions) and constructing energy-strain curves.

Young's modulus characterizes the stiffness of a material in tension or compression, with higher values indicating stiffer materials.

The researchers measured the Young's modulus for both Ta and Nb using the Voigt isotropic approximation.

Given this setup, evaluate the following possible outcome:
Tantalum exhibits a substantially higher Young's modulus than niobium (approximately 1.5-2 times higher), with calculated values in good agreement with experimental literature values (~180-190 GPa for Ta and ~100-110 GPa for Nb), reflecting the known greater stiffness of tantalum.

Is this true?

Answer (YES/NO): YES